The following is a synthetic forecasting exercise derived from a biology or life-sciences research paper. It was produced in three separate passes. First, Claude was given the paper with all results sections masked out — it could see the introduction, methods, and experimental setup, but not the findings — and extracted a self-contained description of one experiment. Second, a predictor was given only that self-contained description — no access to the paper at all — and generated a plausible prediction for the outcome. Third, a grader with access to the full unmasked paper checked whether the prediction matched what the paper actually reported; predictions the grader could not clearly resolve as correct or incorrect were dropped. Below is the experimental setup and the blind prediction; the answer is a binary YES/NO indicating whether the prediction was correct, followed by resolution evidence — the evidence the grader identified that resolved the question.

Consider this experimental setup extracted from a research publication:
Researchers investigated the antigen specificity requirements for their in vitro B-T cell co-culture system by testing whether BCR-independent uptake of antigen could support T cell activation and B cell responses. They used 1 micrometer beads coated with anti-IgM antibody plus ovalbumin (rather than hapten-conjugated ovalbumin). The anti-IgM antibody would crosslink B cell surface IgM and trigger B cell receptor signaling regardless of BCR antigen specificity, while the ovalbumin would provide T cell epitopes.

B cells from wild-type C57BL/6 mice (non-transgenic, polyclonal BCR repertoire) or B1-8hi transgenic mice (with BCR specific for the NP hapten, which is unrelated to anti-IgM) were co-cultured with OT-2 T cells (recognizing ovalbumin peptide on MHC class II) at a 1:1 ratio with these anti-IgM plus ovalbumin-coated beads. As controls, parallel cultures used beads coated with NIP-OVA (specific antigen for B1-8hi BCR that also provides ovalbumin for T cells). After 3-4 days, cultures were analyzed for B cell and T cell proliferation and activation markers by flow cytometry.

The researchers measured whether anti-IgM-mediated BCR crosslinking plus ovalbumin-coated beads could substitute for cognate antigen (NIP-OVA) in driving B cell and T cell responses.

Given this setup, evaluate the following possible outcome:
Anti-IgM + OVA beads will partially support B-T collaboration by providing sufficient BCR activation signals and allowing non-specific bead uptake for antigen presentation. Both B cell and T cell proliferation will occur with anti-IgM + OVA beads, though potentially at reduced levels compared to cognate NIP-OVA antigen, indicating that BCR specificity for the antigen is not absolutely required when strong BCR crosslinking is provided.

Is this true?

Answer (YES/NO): NO